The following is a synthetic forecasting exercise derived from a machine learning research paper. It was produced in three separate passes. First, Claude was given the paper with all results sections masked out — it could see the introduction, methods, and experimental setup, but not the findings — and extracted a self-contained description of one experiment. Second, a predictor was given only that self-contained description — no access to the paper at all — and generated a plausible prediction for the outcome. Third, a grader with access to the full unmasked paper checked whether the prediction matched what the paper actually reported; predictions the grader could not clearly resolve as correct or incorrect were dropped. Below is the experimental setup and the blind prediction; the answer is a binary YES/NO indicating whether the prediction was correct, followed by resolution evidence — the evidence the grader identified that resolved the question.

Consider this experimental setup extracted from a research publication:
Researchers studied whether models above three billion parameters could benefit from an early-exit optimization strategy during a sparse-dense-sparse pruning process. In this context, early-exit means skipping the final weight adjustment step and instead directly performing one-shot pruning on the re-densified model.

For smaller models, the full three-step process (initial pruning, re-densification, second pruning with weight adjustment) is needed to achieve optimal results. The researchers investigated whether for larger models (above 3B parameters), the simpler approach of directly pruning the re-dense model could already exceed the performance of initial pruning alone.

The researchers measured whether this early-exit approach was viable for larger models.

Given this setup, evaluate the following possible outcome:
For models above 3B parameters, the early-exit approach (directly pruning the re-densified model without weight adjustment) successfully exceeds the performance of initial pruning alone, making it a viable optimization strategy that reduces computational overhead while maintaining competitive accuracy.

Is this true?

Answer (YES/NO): YES